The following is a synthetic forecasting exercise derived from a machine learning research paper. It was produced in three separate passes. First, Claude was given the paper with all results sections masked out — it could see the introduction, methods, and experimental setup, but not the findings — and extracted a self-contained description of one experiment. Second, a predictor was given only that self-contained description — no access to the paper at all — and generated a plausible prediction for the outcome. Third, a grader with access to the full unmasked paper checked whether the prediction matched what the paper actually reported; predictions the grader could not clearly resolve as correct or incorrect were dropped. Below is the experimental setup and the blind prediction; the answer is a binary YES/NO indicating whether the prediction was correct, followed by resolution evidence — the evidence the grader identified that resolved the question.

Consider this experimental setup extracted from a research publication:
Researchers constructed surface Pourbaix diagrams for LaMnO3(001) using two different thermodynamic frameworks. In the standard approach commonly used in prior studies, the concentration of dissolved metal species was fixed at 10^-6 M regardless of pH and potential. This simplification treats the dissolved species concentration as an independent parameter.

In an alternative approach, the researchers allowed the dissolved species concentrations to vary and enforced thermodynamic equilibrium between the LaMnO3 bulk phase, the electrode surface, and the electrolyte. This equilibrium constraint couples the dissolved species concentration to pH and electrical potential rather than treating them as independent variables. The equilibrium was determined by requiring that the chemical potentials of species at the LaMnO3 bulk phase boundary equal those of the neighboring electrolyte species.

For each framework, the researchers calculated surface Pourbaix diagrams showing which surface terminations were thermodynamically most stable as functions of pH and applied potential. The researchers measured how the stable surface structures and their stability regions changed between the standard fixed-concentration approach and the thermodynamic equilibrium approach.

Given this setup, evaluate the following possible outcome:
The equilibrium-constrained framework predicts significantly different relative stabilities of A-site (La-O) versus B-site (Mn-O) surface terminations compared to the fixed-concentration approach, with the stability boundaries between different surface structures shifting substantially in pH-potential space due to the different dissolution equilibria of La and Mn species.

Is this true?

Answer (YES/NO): YES